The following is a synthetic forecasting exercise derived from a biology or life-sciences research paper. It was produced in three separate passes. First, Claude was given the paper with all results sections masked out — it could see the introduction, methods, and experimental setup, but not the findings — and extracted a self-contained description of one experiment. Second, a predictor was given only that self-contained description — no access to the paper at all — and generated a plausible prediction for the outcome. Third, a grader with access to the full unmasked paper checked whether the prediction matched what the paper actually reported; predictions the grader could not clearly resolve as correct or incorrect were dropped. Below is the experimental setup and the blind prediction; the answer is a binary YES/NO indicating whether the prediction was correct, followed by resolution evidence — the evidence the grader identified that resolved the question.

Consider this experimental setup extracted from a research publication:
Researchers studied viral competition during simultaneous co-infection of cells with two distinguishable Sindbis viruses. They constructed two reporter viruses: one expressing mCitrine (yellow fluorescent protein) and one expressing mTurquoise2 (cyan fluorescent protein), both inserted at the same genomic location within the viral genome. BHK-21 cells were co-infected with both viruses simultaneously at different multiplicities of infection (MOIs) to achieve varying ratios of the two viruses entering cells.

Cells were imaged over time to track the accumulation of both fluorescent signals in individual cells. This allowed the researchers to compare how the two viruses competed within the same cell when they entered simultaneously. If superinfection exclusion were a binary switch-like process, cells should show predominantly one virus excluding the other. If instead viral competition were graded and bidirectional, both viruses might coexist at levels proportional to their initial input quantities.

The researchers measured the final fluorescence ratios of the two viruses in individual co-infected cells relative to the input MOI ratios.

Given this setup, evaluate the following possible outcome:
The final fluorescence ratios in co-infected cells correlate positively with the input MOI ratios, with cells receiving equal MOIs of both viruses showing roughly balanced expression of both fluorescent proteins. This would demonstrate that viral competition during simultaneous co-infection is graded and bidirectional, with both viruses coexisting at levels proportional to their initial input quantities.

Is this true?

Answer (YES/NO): YES